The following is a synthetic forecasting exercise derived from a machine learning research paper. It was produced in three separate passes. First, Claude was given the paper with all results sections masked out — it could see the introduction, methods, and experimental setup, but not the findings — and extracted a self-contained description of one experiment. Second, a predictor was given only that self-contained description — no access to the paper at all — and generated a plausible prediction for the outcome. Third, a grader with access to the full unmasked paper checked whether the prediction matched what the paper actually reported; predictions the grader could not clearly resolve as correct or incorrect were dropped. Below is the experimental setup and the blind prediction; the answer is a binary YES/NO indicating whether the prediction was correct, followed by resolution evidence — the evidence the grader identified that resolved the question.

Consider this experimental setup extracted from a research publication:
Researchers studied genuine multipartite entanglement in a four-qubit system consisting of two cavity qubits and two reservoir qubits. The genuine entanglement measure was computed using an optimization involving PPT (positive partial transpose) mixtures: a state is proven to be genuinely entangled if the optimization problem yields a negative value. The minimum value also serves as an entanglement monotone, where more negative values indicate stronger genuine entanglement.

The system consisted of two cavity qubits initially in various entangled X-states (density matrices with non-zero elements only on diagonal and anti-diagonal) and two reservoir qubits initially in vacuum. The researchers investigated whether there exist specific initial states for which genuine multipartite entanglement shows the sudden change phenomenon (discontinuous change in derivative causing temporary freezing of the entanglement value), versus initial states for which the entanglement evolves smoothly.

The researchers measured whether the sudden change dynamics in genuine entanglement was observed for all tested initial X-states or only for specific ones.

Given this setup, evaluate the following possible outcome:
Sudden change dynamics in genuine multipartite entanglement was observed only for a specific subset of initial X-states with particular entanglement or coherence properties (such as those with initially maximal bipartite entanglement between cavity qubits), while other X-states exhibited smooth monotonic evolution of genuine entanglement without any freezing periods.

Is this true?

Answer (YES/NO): NO